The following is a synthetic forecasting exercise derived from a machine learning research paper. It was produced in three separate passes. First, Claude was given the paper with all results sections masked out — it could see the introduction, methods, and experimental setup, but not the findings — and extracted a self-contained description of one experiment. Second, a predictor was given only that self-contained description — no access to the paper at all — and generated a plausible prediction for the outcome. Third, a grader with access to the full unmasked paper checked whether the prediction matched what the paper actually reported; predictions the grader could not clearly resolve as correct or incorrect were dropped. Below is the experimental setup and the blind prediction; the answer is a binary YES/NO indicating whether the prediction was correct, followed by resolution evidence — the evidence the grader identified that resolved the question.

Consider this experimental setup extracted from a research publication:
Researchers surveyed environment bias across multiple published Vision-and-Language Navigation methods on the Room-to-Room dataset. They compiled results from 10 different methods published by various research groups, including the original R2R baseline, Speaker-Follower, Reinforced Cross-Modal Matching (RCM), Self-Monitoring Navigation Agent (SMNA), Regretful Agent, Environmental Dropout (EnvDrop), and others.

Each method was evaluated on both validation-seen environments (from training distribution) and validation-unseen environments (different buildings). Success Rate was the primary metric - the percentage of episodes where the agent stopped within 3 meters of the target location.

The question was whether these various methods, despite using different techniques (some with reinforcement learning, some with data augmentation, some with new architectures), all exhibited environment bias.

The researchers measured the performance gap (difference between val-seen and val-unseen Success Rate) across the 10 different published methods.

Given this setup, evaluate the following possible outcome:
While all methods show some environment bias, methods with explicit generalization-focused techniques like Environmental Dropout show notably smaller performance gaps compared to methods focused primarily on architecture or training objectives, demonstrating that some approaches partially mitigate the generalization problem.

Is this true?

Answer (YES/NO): NO